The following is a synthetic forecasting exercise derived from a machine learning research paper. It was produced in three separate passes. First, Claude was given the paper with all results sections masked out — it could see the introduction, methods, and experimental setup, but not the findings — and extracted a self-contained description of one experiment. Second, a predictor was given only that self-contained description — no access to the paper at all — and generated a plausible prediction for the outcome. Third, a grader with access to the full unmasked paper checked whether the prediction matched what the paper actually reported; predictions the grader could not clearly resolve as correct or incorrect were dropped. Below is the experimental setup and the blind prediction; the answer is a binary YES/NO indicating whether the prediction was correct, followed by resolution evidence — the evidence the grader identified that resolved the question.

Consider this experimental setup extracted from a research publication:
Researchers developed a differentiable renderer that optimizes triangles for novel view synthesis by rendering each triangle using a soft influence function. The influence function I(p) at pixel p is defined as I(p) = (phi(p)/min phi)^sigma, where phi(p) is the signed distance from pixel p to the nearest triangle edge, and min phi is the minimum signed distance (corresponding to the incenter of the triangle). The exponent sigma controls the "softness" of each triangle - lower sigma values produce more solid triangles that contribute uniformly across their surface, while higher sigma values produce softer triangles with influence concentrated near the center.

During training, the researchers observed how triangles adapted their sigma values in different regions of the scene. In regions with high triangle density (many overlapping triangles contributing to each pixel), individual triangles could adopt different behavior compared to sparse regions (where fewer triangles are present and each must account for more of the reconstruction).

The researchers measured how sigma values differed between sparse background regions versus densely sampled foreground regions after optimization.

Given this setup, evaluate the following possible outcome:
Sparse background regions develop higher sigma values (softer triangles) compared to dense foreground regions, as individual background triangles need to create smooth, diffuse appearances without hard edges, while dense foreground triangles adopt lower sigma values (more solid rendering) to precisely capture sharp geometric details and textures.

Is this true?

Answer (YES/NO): NO